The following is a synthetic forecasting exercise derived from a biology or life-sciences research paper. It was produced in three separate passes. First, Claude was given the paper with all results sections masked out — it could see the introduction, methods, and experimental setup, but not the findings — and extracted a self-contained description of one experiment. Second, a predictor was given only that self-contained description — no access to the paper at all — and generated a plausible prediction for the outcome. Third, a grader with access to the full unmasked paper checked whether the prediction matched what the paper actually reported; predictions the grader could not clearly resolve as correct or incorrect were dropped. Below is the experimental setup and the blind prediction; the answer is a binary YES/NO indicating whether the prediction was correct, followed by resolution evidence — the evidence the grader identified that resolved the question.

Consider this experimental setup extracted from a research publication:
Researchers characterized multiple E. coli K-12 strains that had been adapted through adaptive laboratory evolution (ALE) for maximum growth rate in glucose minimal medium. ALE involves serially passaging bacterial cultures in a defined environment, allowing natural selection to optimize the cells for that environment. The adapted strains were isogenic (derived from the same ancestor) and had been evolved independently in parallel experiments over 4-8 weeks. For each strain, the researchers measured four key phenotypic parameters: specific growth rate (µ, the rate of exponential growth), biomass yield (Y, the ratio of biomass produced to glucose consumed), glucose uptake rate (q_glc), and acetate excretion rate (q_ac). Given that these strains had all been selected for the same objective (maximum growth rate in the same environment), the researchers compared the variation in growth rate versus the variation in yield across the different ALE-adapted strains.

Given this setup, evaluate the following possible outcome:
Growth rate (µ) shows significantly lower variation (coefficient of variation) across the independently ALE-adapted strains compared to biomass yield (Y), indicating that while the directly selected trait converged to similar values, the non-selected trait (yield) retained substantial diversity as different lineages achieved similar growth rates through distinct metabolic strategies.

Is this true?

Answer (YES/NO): YES